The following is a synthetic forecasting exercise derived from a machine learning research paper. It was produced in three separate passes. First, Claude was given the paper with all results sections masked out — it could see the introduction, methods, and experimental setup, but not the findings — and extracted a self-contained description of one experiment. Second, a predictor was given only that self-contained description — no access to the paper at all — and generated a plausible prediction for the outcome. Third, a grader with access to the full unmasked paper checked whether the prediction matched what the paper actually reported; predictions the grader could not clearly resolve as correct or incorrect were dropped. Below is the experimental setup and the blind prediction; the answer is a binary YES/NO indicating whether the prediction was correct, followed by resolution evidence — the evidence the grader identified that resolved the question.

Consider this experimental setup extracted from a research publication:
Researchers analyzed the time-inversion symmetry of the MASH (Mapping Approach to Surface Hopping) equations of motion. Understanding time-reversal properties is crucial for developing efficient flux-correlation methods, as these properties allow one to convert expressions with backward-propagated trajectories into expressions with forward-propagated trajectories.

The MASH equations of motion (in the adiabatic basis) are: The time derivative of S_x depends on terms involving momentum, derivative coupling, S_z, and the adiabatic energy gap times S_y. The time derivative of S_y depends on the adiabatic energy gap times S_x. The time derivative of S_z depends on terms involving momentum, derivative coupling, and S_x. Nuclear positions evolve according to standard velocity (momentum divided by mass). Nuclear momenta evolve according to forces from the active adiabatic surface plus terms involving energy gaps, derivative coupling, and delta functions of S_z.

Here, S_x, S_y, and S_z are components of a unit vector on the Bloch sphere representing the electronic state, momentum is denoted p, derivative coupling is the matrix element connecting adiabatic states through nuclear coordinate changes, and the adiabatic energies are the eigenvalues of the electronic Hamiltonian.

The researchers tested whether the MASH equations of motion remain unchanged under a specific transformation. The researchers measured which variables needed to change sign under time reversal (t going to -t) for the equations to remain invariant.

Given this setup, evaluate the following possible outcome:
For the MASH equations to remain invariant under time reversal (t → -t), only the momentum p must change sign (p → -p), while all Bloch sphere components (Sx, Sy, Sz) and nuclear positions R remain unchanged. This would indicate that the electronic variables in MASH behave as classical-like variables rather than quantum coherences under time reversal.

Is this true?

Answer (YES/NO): NO